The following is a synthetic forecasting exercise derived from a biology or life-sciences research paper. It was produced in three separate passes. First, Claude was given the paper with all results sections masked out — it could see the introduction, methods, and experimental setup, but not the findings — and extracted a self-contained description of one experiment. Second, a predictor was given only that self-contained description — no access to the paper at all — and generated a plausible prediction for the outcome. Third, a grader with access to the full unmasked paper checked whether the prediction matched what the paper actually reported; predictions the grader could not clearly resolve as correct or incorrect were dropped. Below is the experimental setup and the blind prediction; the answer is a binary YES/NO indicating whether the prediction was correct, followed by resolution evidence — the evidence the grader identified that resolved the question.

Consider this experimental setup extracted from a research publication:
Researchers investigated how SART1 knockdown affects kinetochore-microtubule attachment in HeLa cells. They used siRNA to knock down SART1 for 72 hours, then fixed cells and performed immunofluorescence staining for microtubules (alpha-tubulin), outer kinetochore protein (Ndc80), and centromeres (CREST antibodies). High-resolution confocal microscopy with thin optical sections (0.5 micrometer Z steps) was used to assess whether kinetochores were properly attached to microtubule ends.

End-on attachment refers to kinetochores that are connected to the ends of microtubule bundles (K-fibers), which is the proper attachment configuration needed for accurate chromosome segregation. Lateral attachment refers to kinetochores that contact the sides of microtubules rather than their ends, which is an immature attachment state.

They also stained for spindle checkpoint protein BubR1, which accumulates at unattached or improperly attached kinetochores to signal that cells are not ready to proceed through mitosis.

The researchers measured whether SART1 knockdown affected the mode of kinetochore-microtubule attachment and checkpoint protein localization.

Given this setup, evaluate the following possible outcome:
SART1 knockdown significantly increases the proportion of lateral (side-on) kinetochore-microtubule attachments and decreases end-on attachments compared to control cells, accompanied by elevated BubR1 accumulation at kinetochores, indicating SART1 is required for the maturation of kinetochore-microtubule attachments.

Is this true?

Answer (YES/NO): NO